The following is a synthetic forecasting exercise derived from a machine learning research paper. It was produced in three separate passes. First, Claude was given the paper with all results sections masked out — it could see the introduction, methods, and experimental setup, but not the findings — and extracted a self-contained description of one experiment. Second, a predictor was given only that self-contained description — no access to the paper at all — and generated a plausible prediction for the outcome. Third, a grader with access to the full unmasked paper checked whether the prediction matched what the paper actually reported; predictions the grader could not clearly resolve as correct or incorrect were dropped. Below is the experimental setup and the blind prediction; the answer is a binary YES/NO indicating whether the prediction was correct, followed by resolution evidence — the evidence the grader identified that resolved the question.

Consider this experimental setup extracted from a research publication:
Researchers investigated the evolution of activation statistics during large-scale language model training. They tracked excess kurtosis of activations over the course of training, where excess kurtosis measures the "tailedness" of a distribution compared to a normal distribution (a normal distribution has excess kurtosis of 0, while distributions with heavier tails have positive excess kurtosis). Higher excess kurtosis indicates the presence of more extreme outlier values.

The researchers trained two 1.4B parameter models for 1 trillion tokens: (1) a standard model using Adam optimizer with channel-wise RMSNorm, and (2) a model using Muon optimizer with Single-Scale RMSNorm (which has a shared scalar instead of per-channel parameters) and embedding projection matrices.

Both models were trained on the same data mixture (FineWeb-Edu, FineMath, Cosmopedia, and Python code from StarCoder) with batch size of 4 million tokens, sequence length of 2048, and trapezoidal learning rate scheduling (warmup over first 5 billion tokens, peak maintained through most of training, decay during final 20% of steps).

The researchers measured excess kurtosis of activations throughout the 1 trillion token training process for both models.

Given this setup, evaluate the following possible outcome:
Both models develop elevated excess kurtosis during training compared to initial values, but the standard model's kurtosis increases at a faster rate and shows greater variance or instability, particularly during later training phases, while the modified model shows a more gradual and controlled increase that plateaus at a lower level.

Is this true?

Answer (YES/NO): NO